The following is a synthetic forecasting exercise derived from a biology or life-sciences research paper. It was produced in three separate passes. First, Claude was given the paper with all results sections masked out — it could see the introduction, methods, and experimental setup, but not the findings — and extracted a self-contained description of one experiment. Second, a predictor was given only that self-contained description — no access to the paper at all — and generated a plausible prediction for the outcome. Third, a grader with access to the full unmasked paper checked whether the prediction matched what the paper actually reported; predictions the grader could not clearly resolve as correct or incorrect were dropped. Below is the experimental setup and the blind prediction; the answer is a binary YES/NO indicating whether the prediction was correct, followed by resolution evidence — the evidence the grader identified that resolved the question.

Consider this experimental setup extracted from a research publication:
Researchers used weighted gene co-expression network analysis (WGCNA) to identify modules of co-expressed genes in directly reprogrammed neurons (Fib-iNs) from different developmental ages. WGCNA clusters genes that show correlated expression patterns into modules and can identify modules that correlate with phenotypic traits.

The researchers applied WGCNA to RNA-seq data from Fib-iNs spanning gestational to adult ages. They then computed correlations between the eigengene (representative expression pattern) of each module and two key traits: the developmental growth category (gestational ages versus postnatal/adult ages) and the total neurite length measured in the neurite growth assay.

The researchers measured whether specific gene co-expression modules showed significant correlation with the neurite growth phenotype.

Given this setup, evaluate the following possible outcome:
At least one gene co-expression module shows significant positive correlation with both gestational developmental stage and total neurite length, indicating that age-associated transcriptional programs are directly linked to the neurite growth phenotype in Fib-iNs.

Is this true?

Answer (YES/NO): YES